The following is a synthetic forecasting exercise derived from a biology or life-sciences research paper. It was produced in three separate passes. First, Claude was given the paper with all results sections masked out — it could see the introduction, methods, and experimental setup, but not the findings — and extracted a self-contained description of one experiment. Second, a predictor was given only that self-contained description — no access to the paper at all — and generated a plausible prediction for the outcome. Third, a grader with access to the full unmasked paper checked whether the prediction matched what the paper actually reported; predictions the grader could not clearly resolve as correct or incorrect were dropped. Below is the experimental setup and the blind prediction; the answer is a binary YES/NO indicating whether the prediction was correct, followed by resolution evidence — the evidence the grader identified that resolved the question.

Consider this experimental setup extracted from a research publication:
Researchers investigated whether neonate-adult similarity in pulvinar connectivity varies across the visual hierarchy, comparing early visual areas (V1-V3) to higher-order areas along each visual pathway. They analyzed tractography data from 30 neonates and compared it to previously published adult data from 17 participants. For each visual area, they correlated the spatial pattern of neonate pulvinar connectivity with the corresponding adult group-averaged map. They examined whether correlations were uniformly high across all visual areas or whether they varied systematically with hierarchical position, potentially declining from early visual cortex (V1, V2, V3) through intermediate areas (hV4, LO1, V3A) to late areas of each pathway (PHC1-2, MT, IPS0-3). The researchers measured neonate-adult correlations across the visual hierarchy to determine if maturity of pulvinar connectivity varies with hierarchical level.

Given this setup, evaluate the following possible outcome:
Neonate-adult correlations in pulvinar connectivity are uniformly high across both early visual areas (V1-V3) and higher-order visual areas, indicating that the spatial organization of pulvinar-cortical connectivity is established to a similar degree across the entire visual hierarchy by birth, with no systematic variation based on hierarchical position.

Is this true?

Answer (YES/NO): NO